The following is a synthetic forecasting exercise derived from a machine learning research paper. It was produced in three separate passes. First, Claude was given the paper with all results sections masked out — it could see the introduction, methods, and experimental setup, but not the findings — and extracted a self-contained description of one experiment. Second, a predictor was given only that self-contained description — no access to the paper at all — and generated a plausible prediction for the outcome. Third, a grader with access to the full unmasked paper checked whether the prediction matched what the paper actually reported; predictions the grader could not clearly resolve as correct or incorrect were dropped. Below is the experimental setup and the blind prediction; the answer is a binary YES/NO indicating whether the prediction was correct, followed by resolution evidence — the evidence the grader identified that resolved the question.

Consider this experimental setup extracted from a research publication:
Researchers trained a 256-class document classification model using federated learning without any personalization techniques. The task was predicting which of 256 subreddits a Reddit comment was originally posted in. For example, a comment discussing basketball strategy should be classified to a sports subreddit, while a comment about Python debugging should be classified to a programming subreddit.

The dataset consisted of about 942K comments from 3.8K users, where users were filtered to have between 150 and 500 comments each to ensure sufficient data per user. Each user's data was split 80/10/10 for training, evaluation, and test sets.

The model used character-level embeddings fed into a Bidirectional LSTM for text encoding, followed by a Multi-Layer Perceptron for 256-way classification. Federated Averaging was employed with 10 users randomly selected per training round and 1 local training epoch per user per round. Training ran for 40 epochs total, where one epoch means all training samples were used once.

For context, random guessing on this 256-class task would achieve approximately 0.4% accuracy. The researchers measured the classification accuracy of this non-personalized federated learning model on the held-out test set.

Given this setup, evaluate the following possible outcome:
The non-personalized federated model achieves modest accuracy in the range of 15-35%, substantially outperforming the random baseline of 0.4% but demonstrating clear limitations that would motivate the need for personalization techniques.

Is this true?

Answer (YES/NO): NO